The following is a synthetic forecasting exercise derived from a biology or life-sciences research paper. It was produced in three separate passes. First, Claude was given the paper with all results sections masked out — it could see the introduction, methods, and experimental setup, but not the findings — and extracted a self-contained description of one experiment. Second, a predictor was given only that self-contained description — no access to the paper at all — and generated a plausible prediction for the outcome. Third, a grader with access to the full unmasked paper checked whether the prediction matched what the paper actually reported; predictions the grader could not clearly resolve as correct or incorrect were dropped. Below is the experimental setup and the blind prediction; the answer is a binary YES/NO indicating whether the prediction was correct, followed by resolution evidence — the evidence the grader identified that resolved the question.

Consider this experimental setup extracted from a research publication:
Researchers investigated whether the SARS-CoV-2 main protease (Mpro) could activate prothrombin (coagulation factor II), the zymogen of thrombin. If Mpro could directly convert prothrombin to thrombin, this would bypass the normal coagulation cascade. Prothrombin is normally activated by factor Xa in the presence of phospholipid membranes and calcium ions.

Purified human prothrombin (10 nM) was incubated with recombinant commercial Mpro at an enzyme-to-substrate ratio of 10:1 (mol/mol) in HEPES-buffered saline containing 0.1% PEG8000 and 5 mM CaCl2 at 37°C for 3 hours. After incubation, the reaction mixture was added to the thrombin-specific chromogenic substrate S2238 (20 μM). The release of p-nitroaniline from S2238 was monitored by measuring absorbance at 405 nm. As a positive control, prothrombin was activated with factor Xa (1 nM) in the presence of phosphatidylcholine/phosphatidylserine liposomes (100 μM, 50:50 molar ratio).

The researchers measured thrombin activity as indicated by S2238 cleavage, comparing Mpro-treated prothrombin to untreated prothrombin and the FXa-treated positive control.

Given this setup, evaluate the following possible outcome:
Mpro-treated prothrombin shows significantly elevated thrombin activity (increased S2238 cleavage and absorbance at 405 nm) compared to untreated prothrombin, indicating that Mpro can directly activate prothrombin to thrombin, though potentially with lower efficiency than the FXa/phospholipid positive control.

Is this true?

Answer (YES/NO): NO